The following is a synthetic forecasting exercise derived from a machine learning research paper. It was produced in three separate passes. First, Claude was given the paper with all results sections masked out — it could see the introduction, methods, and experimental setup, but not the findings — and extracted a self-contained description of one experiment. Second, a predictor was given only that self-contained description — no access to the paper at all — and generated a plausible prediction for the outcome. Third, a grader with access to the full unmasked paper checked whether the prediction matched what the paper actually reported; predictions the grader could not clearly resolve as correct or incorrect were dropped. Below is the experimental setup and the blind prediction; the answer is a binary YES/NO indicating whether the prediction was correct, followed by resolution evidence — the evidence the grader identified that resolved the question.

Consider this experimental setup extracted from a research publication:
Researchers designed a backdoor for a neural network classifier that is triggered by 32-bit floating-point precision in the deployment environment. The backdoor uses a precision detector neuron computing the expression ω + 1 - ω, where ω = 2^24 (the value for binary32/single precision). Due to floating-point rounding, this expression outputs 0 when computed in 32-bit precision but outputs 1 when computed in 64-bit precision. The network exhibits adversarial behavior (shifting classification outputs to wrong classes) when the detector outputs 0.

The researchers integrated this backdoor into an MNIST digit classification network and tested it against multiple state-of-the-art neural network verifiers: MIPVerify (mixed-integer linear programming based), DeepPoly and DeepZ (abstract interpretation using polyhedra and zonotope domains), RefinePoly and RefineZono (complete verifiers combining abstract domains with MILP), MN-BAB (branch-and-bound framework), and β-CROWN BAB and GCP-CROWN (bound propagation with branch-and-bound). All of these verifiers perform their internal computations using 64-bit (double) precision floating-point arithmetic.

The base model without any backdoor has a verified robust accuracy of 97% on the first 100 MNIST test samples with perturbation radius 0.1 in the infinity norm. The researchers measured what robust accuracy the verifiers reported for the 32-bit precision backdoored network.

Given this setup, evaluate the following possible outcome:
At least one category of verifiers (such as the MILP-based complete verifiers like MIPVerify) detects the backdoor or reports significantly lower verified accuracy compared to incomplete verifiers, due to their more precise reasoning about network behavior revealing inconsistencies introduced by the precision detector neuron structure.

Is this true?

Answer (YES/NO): NO